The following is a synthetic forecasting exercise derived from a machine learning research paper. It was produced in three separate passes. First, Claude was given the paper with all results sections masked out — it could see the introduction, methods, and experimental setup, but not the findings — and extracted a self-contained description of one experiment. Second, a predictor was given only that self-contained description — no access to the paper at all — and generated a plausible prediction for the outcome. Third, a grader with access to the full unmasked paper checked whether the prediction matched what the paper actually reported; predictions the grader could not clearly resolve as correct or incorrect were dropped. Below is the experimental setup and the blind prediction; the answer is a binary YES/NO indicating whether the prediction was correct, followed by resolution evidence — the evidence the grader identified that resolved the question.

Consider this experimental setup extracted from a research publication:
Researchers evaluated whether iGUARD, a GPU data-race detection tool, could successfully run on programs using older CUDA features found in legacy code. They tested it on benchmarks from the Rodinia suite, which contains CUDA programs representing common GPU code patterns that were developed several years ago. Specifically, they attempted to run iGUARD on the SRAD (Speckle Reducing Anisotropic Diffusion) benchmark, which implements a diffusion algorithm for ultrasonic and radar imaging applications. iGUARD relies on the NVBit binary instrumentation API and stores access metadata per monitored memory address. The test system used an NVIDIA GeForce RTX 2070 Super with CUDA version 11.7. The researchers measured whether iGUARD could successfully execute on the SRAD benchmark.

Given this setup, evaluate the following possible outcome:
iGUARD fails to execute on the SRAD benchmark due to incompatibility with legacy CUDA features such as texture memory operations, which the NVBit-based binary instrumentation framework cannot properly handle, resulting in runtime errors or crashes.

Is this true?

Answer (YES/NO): NO